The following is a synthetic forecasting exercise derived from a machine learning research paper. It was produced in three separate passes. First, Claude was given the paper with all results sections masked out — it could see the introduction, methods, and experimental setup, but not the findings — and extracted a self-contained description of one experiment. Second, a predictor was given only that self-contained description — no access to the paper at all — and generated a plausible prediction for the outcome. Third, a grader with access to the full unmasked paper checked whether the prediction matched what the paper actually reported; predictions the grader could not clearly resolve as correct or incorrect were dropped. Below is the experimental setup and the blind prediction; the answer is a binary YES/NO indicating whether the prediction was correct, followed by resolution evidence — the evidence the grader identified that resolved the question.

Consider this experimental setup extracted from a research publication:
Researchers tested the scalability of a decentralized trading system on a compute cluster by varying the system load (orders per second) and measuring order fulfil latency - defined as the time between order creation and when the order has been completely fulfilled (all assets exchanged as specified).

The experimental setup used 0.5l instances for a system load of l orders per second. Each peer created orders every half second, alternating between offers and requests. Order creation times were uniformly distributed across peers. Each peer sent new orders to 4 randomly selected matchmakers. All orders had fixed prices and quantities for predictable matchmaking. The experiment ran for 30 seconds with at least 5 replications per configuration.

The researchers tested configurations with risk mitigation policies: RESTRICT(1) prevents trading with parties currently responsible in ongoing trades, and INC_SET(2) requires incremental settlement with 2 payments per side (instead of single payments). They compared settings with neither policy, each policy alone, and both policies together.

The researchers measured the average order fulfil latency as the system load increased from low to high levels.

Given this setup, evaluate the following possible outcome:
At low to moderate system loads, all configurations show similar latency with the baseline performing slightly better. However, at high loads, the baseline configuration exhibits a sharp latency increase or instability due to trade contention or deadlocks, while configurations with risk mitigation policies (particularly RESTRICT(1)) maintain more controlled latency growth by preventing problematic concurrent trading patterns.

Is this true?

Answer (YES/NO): NO